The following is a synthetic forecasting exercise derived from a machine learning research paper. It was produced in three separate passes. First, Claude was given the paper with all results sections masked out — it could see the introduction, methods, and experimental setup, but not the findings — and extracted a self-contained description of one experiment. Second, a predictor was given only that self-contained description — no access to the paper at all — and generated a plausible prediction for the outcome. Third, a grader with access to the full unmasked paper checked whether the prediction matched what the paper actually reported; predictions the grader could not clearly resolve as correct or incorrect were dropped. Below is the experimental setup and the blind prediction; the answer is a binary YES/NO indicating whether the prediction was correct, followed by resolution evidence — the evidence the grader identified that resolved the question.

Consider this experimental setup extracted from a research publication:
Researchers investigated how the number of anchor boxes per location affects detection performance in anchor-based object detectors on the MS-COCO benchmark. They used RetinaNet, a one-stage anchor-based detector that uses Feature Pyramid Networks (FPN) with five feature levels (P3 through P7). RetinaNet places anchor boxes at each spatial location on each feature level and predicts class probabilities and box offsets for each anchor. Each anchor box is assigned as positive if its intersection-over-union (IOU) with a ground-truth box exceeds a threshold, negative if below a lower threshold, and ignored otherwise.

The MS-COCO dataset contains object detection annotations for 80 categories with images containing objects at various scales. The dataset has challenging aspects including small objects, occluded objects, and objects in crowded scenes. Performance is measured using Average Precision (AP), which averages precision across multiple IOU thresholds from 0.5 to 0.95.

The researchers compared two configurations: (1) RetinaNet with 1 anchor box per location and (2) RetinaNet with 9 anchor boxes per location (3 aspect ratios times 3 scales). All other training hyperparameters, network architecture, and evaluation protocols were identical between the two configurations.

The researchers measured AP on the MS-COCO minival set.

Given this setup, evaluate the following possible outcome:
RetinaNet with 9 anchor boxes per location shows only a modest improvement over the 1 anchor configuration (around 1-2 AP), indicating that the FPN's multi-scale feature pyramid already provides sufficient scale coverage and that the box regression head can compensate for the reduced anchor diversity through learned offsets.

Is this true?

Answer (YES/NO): NO